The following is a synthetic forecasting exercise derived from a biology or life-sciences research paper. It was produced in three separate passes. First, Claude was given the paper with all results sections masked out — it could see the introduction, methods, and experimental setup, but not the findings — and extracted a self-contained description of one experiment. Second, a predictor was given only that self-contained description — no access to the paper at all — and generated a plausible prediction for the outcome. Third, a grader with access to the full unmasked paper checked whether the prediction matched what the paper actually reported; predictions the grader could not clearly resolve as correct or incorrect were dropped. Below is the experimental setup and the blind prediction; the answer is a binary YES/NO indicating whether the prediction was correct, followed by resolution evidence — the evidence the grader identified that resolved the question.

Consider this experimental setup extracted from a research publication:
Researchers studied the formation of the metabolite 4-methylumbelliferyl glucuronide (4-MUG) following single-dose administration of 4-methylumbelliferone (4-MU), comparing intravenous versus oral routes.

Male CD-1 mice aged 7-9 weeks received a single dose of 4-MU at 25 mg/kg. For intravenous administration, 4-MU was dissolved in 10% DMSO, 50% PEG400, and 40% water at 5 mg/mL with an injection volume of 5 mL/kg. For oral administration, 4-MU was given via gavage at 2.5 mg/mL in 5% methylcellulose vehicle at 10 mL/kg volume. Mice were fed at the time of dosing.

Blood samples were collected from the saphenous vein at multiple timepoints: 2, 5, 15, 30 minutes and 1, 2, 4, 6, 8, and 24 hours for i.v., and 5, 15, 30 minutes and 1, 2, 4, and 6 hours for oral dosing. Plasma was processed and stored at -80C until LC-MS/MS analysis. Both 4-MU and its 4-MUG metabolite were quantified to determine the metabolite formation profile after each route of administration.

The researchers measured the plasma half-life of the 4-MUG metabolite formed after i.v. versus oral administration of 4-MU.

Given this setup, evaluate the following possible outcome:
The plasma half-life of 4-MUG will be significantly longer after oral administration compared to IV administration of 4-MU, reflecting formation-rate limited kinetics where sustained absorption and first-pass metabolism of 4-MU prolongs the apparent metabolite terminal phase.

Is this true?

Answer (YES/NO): YES